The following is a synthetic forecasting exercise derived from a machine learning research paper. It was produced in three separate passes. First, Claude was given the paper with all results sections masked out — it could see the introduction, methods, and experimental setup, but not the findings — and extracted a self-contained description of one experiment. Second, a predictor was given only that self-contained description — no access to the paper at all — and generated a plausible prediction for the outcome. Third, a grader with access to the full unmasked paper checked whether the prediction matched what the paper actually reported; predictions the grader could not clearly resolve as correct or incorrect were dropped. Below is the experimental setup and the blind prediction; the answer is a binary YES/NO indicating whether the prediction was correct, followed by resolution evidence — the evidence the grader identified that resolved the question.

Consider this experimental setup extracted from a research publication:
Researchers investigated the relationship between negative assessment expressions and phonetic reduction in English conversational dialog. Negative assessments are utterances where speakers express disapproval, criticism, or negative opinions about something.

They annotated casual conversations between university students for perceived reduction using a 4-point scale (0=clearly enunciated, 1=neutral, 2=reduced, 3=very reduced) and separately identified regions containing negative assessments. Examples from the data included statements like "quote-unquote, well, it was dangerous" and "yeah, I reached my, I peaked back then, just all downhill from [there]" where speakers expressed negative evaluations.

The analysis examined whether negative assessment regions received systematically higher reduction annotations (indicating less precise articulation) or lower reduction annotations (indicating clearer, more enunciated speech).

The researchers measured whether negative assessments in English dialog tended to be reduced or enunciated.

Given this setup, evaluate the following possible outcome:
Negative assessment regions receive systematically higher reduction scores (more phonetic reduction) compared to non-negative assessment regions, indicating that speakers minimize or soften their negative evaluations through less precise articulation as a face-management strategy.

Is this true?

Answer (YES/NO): NO